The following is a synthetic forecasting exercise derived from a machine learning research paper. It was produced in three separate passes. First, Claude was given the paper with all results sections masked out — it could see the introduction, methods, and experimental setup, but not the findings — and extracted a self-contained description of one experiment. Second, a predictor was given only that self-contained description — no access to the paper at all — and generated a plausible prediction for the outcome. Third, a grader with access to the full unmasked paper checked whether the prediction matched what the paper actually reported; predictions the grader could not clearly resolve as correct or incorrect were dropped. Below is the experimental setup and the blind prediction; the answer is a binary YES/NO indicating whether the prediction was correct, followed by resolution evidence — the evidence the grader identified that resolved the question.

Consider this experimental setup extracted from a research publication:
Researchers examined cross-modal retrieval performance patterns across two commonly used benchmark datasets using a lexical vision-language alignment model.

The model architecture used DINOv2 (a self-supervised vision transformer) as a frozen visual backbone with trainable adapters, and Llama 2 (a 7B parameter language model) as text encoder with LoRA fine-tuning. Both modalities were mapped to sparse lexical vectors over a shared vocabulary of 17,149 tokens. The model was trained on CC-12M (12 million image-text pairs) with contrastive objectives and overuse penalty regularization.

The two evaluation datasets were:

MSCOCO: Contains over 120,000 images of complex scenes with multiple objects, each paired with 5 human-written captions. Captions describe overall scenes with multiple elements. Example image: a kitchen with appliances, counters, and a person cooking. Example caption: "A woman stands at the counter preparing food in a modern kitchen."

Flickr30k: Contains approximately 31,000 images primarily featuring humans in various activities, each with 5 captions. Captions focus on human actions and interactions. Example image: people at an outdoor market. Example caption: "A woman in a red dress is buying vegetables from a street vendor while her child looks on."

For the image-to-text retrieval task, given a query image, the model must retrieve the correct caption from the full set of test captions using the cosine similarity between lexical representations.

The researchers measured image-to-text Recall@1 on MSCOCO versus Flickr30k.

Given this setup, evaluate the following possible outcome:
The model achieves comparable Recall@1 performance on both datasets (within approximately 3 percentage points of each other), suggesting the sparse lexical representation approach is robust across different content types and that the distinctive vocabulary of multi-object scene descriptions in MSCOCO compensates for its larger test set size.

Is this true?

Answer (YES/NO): NO